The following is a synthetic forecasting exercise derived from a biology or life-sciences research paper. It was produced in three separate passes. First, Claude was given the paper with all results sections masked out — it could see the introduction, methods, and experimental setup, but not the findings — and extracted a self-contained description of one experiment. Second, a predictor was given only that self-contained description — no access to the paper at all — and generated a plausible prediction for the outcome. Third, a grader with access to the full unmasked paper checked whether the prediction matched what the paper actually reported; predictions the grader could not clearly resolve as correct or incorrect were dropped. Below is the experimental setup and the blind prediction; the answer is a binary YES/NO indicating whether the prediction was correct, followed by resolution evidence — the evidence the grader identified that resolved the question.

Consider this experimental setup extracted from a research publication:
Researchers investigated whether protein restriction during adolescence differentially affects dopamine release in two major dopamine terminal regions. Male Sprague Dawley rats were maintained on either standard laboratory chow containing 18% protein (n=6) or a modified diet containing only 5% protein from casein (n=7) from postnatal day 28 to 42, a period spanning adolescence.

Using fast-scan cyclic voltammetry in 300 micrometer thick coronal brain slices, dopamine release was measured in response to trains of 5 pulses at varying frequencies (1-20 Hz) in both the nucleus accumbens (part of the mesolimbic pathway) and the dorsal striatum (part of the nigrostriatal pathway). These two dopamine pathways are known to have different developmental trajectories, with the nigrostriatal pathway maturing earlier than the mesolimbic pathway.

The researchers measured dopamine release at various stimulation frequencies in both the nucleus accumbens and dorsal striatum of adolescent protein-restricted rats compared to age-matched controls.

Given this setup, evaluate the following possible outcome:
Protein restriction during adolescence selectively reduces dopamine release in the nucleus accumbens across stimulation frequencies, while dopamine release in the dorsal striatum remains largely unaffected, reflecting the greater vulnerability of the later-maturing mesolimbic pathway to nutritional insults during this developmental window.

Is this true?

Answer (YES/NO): NO